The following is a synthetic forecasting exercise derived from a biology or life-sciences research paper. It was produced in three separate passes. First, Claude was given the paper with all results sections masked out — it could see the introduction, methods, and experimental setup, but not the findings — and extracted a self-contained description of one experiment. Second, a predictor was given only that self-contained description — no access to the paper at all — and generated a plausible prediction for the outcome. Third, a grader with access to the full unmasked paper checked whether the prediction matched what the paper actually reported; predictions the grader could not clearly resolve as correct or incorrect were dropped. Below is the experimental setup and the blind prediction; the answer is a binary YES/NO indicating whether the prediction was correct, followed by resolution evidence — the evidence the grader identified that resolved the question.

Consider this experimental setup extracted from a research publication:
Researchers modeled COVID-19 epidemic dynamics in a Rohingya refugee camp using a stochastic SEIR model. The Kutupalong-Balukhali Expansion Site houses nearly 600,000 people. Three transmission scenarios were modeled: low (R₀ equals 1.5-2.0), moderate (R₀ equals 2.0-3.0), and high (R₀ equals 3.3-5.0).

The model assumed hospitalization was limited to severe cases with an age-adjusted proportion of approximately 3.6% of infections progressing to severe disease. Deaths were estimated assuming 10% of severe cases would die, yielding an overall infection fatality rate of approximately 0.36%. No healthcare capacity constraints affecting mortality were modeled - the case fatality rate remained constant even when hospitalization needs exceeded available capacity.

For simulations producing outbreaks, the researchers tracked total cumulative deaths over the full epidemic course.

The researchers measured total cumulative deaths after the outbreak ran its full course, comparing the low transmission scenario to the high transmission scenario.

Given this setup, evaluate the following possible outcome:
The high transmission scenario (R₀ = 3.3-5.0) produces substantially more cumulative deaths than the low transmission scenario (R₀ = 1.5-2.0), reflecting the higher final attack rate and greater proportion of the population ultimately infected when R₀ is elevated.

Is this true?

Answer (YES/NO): NO